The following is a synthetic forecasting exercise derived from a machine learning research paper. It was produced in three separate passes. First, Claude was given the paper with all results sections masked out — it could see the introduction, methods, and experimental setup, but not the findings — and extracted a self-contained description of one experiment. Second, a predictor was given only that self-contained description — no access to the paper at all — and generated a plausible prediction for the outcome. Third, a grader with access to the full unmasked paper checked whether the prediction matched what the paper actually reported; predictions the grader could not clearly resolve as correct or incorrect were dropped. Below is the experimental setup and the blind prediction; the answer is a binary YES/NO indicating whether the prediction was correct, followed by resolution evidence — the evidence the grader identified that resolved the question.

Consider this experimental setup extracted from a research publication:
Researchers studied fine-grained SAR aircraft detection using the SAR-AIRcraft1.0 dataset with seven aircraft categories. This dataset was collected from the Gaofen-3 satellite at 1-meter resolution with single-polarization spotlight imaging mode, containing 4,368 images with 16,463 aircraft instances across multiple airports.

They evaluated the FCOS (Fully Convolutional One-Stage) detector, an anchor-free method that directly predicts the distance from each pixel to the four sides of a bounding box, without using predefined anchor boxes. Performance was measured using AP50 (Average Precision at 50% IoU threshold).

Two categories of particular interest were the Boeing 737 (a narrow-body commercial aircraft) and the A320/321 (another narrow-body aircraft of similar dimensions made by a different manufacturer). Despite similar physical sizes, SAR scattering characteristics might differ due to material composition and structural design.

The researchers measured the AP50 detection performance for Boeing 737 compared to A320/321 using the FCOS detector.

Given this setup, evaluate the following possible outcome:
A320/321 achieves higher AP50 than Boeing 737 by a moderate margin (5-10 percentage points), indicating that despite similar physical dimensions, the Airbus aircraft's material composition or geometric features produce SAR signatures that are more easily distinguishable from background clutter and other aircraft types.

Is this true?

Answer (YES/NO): NO